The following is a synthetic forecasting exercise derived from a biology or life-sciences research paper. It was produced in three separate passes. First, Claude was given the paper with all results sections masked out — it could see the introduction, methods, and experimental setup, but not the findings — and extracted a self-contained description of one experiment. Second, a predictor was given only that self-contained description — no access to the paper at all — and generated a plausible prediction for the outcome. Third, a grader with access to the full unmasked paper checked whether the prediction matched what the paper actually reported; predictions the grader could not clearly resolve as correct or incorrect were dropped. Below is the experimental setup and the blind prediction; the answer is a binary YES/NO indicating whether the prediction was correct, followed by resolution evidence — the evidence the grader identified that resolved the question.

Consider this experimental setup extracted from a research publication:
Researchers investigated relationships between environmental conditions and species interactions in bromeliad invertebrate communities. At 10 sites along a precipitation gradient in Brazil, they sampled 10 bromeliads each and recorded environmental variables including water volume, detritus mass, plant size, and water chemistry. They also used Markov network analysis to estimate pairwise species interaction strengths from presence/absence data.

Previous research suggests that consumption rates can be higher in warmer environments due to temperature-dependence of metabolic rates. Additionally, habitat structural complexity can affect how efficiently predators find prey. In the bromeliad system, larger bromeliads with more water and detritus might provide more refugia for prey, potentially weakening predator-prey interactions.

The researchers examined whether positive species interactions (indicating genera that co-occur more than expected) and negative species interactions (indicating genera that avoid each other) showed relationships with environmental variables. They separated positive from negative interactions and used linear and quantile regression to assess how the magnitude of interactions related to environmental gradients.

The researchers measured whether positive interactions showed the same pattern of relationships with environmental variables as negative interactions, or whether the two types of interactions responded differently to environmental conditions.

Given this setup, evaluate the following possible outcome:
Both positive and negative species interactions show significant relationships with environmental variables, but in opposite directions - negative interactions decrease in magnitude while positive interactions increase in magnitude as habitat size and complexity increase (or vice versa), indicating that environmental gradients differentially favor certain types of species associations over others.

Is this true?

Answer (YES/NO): NO